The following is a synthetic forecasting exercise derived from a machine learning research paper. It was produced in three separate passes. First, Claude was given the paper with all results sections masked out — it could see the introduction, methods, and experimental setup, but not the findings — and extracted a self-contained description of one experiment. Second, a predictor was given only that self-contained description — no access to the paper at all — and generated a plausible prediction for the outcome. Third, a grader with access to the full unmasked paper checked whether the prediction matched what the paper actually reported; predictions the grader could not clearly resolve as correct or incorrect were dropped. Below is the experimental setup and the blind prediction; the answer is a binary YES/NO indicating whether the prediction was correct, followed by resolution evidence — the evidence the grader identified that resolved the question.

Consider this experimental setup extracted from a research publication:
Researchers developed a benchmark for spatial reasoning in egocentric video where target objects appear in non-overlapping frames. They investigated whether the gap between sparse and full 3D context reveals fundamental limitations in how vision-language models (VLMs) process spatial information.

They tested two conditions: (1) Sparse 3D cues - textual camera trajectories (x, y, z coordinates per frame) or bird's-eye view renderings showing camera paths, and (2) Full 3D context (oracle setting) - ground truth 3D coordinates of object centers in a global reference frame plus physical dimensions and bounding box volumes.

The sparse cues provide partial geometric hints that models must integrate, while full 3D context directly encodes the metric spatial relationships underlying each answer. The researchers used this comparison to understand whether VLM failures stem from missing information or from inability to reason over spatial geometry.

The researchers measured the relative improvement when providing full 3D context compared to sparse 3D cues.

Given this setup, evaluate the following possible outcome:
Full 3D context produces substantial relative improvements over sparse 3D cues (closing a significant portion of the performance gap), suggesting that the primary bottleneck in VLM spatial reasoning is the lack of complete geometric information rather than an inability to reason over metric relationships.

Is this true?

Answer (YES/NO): YES